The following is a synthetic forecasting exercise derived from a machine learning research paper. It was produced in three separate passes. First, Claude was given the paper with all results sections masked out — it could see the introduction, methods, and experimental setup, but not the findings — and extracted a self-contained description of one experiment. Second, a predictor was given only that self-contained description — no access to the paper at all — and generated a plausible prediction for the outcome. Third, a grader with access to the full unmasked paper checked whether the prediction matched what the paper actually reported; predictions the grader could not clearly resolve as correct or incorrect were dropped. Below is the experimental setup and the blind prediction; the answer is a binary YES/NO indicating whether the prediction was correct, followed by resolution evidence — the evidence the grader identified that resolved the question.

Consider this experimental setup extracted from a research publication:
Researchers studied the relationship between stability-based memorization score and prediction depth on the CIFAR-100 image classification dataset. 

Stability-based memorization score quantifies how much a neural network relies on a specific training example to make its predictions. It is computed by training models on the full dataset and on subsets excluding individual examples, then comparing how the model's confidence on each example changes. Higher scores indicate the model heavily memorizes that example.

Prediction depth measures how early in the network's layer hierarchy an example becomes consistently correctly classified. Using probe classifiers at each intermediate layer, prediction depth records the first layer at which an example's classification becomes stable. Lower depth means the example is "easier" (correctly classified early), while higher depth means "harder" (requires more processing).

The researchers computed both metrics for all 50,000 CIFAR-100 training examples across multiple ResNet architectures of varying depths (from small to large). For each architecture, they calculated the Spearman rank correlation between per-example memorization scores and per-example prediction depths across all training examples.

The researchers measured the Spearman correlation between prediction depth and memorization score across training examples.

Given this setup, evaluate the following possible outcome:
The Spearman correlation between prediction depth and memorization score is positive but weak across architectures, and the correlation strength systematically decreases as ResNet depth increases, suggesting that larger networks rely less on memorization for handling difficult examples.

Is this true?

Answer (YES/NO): NO